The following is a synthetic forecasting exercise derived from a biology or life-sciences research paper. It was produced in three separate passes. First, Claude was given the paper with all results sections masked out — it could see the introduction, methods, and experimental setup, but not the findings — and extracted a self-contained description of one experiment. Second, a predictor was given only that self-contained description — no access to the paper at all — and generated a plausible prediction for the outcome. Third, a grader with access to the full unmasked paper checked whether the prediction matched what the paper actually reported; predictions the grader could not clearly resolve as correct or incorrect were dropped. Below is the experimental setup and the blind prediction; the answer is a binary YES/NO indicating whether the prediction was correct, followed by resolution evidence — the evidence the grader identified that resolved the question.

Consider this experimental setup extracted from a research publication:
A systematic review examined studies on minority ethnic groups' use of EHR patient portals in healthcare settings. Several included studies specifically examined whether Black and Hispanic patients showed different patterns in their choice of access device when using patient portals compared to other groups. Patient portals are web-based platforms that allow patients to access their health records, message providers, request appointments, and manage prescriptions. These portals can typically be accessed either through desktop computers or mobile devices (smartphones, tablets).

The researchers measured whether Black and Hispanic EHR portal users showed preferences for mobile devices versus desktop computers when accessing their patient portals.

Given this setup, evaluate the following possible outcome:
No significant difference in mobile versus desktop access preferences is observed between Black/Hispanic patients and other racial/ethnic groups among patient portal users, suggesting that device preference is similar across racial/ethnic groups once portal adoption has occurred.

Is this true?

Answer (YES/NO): NO